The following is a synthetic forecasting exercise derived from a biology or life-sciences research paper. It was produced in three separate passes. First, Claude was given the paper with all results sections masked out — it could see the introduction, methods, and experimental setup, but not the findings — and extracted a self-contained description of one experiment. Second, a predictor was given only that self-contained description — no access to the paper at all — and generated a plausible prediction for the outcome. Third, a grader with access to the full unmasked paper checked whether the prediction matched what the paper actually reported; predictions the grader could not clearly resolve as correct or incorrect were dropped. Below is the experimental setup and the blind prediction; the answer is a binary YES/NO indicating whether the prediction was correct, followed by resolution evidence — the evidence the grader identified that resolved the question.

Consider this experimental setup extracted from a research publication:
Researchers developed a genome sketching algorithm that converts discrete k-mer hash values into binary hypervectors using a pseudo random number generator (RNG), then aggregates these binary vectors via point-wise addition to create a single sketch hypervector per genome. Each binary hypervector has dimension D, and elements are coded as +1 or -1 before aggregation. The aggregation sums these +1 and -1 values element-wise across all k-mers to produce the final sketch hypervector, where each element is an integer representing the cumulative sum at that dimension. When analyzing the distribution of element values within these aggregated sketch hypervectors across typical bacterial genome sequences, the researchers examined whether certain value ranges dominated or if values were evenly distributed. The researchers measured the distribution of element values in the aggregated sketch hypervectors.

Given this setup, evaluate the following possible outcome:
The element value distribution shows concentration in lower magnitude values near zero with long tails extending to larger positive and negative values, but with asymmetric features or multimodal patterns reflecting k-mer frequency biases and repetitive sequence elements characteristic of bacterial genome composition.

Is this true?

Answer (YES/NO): NO